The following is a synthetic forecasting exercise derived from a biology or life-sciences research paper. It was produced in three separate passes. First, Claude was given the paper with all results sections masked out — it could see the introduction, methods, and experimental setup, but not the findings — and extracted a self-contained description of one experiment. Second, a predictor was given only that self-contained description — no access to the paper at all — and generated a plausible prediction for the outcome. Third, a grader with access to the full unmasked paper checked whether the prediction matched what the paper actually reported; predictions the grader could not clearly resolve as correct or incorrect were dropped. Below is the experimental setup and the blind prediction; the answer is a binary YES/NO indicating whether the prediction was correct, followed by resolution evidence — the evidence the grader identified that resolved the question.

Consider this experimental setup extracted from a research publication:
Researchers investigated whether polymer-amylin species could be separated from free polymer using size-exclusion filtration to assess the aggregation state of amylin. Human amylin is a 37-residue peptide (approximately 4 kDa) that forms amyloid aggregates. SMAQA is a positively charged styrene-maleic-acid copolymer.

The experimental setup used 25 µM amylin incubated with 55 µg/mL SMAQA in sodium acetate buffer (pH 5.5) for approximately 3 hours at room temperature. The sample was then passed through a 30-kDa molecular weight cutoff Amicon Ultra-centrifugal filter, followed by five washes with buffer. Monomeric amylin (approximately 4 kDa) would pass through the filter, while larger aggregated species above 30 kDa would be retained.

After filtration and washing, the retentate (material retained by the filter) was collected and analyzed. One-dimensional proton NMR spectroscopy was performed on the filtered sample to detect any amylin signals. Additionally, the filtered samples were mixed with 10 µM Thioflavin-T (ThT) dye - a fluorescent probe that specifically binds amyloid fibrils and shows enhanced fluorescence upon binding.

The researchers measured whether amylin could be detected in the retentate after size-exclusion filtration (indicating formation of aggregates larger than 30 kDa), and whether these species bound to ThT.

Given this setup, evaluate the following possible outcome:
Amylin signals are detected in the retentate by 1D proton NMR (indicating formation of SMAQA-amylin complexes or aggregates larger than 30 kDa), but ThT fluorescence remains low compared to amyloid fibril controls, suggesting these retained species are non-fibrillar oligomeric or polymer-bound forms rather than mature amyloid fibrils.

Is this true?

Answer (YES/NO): YES